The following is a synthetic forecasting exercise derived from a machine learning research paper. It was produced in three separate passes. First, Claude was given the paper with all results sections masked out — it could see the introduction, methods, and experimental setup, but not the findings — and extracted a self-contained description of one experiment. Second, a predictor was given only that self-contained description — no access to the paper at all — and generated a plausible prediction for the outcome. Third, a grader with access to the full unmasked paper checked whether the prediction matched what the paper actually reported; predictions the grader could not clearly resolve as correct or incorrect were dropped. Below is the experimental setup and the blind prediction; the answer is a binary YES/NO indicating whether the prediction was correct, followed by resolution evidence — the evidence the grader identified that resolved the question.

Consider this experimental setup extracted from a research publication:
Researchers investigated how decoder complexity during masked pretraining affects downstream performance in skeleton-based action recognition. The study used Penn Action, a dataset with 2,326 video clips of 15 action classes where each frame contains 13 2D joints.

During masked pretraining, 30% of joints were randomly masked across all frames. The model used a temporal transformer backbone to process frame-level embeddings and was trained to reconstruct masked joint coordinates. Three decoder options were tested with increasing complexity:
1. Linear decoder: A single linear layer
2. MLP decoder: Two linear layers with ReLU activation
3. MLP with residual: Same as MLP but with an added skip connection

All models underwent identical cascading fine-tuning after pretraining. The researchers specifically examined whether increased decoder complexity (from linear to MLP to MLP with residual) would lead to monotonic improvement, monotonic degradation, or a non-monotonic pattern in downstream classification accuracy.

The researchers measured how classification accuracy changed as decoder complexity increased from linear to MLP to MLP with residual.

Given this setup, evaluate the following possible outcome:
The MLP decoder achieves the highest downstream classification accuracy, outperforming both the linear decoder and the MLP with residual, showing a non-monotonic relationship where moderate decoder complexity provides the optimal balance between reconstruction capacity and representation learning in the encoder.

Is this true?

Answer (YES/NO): NO